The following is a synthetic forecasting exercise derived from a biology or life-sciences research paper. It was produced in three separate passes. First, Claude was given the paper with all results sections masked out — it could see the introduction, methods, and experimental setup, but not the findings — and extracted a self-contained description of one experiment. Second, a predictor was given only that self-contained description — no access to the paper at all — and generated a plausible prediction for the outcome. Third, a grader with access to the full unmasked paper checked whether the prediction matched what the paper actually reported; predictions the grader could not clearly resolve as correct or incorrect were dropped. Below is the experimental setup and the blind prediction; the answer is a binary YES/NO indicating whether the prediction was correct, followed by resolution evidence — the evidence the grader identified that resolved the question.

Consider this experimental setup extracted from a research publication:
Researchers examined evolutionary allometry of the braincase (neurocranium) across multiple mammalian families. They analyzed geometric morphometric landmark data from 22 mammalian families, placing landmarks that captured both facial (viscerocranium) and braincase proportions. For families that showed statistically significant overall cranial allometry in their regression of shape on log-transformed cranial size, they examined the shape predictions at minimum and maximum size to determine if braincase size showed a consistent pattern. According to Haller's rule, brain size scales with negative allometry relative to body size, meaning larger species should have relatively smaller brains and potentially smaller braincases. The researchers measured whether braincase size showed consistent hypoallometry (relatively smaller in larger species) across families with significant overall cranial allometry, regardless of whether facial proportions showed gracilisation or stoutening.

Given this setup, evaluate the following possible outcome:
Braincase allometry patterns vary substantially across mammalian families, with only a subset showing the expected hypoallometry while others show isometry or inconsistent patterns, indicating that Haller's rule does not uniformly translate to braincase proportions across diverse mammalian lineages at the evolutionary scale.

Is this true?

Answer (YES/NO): NO